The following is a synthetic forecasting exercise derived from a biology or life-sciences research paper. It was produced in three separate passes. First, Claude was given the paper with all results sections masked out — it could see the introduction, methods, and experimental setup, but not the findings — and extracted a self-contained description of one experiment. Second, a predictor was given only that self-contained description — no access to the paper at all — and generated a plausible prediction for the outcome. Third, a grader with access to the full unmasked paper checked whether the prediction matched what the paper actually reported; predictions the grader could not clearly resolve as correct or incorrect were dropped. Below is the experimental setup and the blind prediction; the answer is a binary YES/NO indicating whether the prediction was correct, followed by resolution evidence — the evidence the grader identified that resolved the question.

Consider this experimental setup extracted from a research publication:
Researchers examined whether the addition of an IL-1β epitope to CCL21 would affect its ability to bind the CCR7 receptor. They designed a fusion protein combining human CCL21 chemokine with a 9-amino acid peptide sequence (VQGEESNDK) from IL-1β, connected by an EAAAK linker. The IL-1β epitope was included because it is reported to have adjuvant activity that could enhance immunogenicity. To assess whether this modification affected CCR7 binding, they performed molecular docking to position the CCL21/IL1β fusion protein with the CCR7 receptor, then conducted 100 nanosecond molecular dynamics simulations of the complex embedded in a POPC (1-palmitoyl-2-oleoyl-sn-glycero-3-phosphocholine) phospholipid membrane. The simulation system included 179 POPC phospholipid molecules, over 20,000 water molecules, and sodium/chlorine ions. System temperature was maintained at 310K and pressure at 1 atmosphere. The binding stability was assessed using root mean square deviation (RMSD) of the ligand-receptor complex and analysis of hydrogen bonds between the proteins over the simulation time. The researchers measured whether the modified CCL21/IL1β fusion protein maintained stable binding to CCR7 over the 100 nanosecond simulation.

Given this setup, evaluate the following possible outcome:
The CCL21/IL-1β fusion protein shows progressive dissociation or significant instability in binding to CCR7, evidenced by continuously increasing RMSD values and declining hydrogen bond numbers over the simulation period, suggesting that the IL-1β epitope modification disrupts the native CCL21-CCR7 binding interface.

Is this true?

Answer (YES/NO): NO